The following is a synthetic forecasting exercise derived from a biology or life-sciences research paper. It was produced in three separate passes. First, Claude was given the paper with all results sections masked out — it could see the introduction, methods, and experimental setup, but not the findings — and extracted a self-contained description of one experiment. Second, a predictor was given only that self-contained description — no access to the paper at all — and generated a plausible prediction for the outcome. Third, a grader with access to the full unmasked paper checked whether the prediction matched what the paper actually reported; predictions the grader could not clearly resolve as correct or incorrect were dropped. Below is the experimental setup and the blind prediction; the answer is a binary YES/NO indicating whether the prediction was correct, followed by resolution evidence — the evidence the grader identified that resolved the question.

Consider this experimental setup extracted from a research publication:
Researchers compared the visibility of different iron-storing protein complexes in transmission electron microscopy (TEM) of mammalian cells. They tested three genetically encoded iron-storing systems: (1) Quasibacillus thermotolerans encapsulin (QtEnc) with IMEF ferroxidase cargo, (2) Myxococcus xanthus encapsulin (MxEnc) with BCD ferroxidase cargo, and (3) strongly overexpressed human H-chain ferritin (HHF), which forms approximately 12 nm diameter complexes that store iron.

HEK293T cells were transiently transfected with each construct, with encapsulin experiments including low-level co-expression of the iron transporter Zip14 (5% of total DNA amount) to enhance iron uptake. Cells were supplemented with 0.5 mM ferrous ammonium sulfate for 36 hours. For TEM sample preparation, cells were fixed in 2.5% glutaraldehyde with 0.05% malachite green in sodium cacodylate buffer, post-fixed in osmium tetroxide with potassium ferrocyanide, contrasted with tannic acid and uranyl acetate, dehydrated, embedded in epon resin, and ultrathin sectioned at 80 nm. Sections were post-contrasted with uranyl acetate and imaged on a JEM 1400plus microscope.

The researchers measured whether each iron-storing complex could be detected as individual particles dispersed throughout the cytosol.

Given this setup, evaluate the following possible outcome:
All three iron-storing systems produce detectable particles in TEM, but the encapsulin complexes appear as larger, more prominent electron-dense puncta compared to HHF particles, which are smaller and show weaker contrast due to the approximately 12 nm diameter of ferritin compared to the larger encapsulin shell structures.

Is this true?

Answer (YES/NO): NO